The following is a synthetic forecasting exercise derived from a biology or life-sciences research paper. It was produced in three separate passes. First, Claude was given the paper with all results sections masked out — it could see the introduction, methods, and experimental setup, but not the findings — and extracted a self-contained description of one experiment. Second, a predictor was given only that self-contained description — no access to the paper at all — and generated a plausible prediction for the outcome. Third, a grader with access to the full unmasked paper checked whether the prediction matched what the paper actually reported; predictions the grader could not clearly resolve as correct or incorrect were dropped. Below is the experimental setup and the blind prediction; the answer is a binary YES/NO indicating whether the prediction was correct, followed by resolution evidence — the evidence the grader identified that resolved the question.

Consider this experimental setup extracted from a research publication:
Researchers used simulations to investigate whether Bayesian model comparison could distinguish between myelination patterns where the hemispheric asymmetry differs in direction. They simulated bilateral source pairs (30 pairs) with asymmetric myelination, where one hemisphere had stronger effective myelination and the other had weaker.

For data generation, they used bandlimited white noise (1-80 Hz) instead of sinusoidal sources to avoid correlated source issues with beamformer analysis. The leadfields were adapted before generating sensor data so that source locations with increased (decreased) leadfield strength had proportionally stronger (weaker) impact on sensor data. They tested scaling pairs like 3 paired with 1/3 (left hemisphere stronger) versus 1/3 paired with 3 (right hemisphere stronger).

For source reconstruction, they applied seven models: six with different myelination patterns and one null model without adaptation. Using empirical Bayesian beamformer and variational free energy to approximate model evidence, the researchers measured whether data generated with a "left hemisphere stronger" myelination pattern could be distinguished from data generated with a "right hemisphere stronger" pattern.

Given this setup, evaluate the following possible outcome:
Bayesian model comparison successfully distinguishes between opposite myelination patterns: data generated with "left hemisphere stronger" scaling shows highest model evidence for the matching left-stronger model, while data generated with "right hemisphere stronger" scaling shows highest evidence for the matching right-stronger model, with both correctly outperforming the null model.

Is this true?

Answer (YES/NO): NO